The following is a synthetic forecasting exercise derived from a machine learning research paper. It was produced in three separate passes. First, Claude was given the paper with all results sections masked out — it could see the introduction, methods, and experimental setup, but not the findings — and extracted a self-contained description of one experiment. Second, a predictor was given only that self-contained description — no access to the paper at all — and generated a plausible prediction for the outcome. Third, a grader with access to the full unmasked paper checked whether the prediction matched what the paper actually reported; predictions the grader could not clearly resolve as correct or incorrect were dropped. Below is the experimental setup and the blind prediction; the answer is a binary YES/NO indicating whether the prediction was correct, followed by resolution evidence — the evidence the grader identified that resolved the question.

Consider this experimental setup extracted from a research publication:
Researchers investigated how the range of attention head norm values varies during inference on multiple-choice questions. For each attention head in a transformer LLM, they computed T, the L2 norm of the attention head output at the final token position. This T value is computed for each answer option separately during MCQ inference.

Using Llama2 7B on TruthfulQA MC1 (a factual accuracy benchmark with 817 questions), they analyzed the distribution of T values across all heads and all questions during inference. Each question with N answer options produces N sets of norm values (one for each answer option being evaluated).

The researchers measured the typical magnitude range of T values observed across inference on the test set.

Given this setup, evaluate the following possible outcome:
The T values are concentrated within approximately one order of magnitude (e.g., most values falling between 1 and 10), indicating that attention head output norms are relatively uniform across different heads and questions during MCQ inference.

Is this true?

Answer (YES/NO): YES